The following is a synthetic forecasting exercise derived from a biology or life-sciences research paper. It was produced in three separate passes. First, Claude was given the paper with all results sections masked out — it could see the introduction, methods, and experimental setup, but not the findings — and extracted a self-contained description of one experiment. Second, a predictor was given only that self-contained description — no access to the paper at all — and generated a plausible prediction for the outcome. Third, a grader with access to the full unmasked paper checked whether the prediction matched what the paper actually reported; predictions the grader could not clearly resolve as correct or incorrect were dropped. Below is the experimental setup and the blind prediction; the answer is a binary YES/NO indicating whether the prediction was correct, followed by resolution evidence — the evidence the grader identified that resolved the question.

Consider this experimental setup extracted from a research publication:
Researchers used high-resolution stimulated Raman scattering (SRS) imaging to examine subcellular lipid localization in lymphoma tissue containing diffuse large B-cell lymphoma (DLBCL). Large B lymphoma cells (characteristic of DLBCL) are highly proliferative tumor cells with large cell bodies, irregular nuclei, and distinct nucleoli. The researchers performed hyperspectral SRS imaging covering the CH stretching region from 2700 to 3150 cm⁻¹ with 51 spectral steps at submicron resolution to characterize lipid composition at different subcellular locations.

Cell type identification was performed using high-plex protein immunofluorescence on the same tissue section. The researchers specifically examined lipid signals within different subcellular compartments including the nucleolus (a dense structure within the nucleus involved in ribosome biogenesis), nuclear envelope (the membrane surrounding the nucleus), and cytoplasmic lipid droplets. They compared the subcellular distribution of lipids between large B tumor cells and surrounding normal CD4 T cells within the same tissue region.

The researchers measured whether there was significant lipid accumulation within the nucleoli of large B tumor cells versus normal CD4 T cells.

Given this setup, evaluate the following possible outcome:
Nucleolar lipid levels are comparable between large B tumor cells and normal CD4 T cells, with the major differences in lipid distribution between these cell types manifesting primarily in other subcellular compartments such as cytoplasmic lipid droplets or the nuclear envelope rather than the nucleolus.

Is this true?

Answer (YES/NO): NO